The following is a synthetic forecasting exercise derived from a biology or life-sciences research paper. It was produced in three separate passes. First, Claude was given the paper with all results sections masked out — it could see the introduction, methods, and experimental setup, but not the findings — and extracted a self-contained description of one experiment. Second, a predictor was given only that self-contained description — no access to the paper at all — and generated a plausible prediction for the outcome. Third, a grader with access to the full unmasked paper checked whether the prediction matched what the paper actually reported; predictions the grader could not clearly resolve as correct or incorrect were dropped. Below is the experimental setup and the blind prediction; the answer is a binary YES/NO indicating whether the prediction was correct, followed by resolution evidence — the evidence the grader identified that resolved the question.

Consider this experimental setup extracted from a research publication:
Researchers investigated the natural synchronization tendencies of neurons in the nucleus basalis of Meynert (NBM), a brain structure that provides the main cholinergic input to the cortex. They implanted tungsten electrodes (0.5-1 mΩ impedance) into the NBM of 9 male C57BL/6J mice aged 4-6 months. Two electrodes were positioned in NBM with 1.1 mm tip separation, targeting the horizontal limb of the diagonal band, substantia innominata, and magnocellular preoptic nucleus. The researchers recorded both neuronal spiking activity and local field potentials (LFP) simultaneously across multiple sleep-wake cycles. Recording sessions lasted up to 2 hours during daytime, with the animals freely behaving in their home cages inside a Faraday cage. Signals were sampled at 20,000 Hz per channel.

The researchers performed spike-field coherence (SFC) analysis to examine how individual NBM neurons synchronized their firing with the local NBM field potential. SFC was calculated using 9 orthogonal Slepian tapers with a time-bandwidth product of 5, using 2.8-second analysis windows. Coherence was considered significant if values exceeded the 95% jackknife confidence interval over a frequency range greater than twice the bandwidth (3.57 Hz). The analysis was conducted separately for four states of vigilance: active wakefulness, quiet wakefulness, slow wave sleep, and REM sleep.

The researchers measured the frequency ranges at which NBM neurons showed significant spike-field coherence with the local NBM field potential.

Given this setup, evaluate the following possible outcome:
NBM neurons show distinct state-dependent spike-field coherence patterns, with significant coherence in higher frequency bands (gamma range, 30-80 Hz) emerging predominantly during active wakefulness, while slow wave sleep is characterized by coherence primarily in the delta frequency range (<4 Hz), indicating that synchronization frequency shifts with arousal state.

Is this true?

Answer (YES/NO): NO